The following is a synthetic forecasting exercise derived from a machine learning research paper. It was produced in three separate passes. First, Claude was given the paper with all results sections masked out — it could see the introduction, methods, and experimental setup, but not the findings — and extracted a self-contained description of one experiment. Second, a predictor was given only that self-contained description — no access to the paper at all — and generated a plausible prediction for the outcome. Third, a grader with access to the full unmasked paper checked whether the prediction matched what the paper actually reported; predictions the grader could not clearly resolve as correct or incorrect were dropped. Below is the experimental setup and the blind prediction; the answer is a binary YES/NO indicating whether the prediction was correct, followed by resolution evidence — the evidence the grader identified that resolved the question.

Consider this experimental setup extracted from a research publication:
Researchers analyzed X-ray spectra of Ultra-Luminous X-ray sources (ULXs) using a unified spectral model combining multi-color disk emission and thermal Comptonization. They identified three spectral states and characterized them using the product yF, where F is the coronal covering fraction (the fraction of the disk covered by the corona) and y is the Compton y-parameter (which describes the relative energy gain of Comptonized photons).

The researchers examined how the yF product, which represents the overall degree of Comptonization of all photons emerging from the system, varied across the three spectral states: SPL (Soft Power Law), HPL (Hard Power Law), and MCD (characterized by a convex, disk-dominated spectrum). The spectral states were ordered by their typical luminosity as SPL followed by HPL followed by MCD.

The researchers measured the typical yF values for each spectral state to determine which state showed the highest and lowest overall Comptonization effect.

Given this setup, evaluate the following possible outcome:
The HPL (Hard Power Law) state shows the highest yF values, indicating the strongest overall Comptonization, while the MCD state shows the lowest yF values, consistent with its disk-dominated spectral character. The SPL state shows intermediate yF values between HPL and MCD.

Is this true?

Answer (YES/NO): NO